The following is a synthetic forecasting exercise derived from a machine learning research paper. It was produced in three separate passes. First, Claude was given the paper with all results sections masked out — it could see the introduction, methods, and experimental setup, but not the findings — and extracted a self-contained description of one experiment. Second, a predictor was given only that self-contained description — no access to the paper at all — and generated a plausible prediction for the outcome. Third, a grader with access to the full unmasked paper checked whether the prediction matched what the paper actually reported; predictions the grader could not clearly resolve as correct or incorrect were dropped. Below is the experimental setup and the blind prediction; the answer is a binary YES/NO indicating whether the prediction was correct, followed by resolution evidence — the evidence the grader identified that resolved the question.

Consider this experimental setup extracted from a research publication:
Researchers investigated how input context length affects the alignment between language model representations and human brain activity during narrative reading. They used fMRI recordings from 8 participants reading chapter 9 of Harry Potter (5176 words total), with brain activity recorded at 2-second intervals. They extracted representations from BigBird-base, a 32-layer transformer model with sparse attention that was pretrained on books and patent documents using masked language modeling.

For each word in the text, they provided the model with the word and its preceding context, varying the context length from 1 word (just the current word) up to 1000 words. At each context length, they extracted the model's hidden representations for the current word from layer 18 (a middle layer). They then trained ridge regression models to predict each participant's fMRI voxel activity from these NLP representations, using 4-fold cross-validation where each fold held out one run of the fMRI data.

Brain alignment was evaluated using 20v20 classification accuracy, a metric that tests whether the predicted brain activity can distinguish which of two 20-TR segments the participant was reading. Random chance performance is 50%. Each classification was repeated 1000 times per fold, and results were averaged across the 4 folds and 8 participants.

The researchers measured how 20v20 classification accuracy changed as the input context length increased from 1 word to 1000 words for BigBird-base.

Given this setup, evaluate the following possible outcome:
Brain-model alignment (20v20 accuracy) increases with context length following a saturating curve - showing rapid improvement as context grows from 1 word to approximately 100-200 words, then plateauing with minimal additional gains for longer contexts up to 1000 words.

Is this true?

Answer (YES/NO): NO